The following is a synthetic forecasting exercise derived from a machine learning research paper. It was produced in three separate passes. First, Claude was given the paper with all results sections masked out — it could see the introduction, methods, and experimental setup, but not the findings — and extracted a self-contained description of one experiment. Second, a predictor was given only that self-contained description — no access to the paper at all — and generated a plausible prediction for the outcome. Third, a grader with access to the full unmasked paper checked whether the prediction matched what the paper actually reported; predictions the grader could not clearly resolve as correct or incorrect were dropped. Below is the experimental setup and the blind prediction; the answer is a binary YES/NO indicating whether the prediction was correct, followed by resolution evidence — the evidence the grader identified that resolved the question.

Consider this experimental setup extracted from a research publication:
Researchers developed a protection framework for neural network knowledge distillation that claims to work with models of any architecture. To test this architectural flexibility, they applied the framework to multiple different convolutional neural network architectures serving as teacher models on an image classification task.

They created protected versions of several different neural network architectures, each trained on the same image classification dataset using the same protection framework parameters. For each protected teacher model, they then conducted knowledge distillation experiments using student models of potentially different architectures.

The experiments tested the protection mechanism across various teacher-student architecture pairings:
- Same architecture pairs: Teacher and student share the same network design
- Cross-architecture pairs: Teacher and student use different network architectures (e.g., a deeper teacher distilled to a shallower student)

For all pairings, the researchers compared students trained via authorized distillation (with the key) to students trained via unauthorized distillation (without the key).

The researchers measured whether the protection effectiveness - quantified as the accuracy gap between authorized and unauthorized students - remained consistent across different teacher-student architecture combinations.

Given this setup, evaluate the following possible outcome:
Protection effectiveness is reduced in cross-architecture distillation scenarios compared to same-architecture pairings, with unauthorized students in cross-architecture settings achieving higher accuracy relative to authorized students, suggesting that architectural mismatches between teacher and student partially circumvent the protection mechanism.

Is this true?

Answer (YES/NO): NO